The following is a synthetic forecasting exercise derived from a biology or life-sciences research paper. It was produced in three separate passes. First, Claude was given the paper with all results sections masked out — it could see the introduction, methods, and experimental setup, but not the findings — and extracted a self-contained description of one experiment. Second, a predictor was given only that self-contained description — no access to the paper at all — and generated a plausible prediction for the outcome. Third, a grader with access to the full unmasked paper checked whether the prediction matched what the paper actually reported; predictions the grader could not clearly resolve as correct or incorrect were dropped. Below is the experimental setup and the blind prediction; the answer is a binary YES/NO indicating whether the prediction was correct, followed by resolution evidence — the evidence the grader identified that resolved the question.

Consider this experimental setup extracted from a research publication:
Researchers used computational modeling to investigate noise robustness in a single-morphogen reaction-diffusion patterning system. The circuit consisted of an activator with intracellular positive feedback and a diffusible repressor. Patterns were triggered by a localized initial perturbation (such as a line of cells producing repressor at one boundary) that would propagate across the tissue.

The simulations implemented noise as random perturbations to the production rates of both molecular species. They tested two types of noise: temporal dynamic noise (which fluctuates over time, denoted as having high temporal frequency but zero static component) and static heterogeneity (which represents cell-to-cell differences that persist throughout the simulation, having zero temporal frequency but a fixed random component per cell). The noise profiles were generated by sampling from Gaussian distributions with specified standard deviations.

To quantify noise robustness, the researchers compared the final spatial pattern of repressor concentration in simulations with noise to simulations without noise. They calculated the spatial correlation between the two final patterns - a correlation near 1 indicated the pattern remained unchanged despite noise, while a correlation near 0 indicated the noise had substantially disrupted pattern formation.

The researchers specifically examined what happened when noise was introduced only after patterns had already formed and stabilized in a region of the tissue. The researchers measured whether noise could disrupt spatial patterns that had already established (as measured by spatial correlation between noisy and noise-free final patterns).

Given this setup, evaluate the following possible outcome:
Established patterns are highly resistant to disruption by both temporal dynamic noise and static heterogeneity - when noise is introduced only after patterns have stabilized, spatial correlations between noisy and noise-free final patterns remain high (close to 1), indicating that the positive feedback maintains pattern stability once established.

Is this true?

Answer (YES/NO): YES